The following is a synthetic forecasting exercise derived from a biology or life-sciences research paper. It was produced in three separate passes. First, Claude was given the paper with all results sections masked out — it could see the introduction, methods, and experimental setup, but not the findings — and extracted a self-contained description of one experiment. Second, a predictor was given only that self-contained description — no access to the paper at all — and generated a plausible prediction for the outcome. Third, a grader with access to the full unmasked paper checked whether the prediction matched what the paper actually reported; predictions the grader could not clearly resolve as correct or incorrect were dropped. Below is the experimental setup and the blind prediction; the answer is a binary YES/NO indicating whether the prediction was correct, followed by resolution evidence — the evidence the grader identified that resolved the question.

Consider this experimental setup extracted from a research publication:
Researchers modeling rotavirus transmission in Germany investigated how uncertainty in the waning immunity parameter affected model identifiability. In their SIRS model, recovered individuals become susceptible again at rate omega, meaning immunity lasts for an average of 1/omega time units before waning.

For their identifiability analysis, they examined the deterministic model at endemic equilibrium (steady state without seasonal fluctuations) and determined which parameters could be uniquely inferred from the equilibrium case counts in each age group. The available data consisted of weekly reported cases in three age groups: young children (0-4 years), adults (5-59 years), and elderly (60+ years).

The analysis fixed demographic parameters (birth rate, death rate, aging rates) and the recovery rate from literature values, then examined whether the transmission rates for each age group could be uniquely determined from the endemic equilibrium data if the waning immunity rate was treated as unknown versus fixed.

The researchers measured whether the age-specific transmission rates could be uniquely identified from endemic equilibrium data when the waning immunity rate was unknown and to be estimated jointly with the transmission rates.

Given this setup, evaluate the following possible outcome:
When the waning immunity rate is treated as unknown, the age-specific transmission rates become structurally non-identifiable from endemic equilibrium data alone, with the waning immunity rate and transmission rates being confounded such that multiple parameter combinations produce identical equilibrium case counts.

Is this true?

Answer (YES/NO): YES